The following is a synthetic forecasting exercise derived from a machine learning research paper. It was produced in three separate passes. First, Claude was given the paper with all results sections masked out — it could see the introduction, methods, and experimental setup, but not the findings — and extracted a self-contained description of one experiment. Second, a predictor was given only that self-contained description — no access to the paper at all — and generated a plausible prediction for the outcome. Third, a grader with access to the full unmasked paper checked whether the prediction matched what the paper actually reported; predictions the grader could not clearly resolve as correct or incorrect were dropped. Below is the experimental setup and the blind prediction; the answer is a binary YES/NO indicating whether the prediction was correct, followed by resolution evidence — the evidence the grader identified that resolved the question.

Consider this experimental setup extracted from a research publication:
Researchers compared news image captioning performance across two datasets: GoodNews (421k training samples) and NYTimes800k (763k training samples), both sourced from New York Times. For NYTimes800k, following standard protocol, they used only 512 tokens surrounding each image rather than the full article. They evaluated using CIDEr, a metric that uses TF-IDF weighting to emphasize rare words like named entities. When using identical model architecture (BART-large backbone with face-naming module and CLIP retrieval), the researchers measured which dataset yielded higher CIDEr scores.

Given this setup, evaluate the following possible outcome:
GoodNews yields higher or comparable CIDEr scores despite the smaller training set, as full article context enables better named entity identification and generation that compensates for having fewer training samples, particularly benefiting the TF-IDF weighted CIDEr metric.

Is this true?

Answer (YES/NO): NO